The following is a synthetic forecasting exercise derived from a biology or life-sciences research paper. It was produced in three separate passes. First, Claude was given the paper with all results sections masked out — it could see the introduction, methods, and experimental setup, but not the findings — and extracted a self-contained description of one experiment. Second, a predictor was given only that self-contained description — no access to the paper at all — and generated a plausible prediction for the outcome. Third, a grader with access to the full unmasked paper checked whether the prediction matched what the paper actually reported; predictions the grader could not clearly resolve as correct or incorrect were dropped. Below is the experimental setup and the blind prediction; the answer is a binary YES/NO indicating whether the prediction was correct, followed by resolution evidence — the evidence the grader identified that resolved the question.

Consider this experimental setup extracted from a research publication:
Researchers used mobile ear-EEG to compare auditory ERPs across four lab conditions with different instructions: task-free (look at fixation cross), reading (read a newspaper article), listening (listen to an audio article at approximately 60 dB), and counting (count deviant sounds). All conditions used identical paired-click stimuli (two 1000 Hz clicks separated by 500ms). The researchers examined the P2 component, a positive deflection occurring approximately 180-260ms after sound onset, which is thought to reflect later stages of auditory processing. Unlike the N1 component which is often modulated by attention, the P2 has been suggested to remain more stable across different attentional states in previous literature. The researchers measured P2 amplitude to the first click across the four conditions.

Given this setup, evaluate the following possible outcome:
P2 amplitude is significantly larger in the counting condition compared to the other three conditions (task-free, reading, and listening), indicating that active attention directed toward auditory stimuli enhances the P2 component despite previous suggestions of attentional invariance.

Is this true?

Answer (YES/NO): NO